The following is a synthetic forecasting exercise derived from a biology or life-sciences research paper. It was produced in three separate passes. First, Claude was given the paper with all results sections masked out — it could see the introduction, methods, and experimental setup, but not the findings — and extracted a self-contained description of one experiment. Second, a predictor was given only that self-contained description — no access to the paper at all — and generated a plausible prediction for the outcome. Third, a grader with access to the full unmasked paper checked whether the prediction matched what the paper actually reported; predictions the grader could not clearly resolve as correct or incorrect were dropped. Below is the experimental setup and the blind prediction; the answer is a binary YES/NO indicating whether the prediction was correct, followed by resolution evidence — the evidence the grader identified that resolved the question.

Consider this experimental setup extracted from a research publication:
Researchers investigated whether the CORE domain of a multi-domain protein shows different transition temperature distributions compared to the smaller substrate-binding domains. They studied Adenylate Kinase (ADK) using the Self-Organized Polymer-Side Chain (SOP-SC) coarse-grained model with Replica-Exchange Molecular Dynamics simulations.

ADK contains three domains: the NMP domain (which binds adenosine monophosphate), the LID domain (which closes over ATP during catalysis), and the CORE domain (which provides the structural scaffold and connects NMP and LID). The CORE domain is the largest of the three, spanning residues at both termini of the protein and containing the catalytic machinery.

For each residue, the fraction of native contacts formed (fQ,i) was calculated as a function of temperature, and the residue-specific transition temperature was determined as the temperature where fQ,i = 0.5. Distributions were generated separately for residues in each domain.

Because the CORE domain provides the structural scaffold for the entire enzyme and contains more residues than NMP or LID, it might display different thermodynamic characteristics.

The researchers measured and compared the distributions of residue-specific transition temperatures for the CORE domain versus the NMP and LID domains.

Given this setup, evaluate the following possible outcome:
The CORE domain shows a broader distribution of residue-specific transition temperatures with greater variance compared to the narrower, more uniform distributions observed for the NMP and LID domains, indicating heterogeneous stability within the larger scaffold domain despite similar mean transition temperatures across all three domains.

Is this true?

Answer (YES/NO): NO